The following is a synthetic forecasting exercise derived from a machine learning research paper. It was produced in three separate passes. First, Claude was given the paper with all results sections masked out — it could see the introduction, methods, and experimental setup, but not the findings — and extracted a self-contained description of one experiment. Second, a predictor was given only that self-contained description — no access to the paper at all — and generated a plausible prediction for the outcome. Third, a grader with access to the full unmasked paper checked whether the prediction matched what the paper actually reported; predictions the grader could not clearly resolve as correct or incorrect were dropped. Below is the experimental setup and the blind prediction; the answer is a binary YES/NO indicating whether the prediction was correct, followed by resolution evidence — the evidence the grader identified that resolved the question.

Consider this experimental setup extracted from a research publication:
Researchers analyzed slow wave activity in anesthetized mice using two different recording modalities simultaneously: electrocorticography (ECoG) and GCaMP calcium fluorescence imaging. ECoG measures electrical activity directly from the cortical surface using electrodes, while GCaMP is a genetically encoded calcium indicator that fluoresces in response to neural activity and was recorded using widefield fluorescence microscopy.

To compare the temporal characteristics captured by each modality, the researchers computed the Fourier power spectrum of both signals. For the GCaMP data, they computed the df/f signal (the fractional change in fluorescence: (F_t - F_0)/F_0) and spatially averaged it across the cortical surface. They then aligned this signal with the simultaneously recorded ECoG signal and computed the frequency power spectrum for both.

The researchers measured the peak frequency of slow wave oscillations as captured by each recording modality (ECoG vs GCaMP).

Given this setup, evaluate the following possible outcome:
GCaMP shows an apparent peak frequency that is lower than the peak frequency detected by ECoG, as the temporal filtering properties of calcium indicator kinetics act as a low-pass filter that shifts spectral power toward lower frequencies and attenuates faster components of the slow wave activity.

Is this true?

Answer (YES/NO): NO